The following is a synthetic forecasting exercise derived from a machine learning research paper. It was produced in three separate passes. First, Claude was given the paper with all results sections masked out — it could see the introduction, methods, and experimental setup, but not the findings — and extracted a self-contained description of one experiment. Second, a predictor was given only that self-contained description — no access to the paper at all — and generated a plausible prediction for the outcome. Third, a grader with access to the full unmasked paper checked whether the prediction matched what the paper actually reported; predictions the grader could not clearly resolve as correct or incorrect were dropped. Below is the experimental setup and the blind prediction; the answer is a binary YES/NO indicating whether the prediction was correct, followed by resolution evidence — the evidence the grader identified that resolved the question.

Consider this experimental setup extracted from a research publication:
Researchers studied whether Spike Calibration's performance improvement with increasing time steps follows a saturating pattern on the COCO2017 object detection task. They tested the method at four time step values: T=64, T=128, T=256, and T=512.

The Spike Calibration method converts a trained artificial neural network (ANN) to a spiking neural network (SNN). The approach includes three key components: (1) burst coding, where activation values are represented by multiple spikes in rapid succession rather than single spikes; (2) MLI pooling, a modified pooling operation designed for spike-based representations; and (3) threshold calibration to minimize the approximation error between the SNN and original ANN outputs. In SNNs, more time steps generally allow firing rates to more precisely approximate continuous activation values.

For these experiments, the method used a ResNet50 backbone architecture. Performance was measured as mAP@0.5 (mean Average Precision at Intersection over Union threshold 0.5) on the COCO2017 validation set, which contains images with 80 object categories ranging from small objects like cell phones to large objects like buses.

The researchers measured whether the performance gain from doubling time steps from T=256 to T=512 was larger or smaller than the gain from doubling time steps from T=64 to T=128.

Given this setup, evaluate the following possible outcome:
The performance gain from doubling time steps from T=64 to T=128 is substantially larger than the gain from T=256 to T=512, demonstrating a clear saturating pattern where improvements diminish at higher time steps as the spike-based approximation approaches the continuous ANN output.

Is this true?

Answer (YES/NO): YES